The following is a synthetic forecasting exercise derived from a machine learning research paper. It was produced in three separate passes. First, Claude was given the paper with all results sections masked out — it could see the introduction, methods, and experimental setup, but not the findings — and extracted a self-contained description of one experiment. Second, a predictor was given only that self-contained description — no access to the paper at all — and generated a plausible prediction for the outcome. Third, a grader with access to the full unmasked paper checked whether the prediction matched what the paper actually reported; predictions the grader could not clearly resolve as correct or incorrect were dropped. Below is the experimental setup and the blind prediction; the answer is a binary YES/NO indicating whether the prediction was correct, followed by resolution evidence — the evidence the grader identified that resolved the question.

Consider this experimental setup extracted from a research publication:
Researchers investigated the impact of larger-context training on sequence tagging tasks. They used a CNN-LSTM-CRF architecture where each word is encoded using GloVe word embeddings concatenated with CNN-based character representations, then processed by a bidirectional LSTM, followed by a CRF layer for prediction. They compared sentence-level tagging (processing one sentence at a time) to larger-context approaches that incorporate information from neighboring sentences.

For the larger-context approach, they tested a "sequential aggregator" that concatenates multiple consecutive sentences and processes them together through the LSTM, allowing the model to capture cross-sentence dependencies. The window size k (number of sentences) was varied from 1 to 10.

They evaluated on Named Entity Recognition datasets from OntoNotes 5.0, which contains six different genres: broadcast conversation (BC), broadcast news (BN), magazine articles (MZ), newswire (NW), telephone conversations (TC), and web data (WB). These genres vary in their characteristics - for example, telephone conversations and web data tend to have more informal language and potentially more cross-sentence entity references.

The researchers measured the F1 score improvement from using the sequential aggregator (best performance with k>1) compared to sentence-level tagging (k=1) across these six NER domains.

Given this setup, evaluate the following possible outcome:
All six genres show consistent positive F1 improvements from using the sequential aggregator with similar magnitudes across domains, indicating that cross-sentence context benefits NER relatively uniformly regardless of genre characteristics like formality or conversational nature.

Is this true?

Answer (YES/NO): NO